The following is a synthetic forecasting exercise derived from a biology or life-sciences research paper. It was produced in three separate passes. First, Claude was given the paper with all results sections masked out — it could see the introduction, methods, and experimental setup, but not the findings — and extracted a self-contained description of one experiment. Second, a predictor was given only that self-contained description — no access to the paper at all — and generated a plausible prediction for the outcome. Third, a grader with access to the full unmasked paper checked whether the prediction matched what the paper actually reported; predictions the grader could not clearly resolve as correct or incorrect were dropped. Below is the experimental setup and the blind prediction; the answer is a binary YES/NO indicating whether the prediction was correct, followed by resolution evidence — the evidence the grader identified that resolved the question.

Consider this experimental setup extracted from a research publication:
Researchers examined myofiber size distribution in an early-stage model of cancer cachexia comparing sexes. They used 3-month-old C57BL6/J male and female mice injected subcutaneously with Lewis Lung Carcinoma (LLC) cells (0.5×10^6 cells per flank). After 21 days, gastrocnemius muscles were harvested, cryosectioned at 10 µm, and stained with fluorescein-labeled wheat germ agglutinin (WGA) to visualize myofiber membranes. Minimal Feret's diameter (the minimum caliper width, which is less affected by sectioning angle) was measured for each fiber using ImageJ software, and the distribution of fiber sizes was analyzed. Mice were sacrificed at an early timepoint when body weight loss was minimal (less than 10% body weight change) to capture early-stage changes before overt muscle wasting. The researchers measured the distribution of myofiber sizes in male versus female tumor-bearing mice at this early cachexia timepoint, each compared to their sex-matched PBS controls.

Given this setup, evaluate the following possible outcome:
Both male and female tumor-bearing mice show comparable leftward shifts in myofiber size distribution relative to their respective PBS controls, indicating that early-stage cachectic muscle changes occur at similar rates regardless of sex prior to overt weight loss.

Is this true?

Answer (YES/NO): NO